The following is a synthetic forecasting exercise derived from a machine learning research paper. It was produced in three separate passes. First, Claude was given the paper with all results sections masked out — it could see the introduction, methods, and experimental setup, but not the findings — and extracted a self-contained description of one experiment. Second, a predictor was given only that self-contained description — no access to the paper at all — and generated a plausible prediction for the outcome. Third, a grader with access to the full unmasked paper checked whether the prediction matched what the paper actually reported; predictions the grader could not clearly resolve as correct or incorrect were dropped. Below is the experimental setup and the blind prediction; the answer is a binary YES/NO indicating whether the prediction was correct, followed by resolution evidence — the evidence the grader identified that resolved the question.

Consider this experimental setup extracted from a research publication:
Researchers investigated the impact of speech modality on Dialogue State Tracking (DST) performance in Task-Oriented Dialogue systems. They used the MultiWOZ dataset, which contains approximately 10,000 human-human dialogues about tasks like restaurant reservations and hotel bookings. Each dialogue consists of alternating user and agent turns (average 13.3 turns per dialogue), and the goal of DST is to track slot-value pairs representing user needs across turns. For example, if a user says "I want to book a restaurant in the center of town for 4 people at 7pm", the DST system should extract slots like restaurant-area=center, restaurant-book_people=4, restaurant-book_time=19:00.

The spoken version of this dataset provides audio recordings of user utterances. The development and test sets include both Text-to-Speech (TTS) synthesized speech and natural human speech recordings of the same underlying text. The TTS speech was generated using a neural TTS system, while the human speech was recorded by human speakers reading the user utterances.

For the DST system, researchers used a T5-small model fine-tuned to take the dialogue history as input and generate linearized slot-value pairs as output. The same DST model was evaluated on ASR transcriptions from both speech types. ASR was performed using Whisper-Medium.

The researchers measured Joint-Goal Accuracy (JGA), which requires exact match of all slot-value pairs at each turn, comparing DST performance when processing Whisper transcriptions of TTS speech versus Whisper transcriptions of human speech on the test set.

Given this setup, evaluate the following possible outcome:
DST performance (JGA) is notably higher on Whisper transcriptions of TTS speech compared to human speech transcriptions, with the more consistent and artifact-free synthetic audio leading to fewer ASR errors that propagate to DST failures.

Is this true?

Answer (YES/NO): YES